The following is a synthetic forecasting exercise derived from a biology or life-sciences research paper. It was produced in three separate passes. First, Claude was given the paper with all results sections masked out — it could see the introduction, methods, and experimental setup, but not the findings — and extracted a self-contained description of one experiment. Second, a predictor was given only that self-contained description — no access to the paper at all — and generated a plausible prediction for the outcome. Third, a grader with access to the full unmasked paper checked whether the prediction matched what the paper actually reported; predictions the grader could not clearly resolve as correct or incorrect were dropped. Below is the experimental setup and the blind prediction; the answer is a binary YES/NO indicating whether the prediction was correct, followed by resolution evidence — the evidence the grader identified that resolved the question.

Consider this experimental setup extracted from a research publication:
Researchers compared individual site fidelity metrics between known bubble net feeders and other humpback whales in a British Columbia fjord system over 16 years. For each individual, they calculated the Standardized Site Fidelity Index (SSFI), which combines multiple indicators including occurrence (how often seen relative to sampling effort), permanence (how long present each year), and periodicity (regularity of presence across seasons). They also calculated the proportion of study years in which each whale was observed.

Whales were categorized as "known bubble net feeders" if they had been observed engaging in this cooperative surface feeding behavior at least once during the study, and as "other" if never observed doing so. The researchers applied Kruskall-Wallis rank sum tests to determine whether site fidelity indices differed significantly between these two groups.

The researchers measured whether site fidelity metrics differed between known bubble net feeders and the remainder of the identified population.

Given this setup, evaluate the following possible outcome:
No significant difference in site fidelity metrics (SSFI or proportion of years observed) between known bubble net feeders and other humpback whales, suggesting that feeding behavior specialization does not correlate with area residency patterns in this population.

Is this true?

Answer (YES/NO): NO